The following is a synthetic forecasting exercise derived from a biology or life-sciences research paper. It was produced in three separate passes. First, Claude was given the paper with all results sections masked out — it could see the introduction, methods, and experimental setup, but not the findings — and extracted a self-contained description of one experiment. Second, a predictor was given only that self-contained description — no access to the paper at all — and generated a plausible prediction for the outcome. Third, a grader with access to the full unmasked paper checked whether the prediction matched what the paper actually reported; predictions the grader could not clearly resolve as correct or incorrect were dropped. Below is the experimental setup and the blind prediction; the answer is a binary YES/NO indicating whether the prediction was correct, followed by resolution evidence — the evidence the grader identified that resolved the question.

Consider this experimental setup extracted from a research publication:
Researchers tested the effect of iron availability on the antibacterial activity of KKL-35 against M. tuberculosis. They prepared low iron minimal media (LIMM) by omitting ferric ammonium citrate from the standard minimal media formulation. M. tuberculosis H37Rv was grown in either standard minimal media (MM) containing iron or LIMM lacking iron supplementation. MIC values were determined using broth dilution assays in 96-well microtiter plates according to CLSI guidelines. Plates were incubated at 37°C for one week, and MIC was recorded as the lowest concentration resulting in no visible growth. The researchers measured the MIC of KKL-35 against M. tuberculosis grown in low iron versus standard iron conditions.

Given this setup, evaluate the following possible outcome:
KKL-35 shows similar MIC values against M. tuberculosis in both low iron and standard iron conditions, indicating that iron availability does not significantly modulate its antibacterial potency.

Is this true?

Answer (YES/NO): NO